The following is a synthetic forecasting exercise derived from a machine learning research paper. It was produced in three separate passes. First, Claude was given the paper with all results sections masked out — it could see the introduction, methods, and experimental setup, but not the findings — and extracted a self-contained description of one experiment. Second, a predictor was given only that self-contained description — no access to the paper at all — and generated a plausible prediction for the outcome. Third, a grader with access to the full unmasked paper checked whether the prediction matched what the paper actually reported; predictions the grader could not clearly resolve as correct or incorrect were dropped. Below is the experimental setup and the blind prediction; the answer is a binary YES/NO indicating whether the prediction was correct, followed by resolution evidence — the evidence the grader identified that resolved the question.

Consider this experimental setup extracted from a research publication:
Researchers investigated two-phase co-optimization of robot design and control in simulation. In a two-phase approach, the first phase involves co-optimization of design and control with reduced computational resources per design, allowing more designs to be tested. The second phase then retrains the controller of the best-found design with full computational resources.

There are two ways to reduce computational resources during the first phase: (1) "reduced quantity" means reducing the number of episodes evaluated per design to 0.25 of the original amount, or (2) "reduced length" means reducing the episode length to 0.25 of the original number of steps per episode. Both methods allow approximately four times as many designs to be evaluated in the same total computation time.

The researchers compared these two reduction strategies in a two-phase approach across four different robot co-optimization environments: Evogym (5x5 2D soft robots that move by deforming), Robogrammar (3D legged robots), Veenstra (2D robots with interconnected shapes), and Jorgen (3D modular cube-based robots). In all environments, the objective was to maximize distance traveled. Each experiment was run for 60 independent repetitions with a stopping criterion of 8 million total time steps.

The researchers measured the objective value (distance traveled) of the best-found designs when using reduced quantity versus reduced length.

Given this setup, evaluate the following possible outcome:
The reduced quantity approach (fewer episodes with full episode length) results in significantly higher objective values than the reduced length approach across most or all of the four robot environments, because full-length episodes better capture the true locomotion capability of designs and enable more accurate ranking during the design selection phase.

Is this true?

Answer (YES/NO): YES